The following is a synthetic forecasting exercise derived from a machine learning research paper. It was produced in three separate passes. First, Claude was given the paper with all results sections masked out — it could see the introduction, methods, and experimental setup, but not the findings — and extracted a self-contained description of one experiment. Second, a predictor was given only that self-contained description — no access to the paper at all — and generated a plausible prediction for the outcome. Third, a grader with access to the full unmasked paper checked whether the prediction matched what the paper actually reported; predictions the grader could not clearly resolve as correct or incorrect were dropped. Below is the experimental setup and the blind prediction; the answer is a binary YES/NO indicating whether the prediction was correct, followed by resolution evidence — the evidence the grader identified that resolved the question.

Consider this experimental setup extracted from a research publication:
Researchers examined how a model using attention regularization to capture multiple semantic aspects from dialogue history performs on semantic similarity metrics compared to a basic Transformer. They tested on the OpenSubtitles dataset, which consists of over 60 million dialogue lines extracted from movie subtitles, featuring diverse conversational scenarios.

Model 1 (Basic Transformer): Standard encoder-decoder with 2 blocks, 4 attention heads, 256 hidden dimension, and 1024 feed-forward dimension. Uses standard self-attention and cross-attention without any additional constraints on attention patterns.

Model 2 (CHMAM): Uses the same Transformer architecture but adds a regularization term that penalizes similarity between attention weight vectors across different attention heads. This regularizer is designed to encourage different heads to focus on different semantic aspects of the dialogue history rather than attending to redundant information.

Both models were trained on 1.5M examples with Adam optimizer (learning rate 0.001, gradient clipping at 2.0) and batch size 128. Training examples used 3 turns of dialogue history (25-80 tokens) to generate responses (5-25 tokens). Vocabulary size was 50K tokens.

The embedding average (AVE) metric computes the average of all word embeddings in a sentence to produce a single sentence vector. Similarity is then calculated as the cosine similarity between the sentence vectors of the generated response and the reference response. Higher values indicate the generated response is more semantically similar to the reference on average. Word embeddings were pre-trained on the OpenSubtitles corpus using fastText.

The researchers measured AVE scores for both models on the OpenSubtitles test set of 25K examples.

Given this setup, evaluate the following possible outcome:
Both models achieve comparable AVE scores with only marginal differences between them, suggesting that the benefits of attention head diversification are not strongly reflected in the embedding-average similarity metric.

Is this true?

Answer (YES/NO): NO